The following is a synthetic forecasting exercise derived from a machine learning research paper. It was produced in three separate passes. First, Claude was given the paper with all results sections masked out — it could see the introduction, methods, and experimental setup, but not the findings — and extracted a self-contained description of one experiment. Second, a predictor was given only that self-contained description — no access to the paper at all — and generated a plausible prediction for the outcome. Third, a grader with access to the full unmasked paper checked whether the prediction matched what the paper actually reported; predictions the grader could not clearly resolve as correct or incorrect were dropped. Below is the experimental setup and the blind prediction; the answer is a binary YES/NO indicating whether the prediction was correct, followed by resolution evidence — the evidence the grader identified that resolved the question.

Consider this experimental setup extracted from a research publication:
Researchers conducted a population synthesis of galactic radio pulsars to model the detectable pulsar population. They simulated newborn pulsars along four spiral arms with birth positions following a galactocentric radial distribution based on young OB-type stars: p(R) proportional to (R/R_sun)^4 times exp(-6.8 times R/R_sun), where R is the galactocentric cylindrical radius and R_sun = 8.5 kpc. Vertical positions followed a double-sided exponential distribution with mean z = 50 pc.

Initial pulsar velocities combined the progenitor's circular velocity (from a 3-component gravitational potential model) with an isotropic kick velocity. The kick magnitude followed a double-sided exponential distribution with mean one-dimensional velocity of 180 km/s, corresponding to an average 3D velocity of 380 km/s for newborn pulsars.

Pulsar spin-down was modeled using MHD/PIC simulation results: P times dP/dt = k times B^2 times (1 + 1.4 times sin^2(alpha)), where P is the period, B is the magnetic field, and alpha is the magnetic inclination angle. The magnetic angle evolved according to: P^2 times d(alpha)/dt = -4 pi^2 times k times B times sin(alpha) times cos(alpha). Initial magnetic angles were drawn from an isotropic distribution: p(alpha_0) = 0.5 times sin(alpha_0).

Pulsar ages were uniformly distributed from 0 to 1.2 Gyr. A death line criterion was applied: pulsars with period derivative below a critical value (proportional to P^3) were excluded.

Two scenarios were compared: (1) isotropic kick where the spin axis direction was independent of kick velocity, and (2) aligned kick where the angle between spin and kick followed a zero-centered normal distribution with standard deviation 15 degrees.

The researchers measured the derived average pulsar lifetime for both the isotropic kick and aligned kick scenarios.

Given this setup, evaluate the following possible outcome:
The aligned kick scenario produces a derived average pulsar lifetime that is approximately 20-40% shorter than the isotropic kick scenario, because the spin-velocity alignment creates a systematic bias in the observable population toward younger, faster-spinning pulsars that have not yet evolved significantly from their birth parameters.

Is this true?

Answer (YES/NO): NO